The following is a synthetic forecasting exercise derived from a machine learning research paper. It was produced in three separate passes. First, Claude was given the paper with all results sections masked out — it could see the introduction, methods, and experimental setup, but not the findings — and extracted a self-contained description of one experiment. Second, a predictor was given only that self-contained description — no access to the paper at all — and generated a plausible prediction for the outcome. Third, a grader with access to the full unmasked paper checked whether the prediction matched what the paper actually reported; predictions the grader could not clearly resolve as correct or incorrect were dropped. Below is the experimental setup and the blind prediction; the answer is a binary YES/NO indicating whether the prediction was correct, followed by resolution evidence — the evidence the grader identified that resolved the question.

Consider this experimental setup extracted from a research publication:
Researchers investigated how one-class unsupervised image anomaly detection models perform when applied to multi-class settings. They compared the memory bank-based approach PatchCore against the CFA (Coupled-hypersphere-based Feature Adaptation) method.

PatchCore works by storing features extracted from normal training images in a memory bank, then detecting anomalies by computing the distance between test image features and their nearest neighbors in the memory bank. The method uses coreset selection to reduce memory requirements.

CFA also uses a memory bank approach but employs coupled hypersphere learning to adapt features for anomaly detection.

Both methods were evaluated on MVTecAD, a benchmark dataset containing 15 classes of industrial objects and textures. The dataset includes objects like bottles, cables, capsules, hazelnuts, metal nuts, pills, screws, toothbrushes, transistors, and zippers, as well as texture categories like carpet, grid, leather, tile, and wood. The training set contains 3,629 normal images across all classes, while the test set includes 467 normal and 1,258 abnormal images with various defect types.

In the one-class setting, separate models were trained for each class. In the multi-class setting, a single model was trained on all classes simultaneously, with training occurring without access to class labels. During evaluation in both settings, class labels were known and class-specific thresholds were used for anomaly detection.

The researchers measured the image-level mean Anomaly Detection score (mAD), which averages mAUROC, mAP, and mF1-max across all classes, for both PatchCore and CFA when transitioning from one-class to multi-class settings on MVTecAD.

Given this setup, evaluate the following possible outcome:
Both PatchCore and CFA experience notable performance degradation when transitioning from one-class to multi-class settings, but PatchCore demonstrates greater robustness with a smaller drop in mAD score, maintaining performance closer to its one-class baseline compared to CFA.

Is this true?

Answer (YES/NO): NO